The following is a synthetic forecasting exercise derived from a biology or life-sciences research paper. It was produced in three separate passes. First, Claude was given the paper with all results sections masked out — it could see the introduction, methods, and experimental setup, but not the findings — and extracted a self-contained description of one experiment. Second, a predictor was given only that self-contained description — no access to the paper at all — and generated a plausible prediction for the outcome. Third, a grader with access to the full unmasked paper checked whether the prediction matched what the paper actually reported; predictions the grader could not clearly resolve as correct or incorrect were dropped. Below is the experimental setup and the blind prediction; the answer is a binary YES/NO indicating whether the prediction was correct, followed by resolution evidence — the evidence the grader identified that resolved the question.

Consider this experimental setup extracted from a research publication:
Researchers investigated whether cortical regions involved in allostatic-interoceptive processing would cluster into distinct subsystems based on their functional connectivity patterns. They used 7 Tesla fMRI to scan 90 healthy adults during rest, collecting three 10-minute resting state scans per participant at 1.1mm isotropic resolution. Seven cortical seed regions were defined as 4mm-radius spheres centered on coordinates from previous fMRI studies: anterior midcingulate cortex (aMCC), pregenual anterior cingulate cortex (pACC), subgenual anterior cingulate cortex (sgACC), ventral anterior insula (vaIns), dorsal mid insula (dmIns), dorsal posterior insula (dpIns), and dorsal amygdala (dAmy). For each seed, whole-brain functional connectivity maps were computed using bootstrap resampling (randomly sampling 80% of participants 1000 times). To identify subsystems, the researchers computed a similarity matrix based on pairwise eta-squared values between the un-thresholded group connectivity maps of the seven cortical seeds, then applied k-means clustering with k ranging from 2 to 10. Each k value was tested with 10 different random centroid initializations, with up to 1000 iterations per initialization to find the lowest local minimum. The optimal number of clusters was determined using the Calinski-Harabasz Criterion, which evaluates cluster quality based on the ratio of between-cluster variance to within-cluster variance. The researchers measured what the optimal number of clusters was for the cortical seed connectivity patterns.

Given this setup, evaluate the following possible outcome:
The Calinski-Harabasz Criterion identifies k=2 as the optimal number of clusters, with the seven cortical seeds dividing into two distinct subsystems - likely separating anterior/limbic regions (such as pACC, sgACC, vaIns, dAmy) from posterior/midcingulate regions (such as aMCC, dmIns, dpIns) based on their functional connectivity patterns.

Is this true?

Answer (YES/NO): NO